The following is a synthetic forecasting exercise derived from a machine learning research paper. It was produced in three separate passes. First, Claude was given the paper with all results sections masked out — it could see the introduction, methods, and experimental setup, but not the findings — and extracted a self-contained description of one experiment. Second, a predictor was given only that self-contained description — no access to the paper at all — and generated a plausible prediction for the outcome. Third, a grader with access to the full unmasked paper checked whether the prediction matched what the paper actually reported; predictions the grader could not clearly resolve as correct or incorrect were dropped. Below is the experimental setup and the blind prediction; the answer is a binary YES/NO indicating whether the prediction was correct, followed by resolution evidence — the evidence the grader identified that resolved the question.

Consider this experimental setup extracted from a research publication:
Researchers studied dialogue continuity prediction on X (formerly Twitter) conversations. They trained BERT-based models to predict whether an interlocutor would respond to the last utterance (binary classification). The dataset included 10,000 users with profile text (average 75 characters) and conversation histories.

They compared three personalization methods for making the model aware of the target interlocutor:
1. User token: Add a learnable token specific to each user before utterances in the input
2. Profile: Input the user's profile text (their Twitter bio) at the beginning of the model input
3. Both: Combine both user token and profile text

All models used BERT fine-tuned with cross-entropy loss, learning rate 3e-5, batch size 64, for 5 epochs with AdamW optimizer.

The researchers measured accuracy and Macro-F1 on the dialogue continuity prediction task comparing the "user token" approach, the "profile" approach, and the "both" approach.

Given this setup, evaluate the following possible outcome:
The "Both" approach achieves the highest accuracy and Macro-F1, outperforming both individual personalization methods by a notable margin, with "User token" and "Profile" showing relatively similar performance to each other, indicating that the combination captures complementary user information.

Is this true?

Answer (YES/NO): NO